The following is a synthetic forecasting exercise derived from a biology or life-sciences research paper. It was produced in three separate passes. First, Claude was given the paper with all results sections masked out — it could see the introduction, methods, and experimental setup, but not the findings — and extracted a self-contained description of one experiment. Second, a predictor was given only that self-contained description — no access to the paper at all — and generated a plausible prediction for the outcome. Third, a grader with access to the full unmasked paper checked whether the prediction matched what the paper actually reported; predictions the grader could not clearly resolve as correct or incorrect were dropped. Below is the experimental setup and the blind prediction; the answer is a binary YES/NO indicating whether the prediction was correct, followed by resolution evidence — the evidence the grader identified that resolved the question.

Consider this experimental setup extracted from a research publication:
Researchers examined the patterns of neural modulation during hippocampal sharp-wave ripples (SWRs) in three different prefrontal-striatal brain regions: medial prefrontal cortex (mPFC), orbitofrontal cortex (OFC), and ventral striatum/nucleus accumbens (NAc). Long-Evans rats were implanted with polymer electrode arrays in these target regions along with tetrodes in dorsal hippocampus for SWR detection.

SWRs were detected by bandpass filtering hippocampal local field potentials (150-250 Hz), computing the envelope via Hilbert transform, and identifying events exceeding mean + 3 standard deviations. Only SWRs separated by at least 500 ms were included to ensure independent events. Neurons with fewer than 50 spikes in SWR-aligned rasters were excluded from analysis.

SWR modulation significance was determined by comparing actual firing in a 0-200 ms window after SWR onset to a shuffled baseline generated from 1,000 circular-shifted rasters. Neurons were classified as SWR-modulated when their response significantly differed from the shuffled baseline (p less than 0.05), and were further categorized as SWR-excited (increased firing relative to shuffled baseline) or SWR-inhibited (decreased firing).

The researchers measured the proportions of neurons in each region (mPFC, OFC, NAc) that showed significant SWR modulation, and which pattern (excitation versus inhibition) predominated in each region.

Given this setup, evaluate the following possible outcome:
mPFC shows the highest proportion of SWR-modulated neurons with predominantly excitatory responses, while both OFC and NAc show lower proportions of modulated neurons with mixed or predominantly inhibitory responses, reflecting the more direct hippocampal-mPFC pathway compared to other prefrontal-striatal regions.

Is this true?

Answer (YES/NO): NO